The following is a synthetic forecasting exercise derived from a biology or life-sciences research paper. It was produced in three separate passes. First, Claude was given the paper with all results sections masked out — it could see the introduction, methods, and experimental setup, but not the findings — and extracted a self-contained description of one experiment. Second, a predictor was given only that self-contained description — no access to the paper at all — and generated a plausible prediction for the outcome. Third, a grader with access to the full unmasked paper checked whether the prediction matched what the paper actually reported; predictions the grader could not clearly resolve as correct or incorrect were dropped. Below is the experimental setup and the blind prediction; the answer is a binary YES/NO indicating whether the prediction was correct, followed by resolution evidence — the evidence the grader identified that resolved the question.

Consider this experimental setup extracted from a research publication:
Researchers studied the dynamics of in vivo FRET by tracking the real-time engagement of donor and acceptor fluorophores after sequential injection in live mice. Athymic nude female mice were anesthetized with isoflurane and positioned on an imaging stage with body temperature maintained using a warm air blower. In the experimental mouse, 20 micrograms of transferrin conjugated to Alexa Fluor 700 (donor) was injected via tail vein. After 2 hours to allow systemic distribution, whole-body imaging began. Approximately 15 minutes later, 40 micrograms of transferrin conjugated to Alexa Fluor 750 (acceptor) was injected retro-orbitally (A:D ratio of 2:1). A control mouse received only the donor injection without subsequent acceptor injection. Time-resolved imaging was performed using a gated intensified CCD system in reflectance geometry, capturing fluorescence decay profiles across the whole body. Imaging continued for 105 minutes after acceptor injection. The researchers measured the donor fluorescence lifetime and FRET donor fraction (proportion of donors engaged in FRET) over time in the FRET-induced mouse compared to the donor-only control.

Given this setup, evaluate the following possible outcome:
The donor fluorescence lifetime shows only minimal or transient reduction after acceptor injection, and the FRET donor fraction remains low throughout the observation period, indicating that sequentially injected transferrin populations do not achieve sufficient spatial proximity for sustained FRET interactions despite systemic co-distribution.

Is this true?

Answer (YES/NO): NO